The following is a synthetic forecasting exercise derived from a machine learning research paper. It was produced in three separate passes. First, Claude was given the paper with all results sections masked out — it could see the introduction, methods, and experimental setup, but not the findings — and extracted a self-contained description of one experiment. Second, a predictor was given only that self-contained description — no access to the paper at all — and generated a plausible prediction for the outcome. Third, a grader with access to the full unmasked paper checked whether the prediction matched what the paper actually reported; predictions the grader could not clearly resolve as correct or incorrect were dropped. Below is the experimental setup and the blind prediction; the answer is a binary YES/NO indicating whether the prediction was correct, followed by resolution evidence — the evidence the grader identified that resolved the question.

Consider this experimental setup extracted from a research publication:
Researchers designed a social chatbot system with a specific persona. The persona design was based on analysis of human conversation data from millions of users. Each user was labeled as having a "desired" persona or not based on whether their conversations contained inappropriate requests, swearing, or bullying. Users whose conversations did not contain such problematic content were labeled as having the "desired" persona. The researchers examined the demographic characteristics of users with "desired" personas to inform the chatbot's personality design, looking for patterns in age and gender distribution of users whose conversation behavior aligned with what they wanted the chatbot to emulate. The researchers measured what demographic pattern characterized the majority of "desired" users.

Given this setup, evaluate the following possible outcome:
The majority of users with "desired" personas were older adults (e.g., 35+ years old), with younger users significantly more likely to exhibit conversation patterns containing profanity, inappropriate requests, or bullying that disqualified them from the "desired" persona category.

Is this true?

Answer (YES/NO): NO